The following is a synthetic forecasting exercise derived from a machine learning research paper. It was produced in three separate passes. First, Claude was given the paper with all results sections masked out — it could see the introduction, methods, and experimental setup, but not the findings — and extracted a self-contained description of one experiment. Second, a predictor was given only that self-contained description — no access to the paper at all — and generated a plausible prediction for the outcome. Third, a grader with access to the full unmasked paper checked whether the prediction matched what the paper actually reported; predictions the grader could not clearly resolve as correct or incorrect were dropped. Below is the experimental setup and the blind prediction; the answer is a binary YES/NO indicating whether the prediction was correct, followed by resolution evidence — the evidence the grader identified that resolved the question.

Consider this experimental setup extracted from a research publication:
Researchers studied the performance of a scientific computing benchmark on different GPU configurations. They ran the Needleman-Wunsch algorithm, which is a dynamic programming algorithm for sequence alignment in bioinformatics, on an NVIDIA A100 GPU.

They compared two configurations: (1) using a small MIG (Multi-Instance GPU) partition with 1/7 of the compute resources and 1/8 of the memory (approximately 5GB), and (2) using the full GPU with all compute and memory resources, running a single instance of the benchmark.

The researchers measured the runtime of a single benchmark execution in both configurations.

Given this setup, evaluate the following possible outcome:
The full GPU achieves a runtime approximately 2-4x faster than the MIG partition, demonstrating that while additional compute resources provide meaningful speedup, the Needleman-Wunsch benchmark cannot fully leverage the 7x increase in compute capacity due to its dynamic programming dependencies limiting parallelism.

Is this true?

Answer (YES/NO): NO